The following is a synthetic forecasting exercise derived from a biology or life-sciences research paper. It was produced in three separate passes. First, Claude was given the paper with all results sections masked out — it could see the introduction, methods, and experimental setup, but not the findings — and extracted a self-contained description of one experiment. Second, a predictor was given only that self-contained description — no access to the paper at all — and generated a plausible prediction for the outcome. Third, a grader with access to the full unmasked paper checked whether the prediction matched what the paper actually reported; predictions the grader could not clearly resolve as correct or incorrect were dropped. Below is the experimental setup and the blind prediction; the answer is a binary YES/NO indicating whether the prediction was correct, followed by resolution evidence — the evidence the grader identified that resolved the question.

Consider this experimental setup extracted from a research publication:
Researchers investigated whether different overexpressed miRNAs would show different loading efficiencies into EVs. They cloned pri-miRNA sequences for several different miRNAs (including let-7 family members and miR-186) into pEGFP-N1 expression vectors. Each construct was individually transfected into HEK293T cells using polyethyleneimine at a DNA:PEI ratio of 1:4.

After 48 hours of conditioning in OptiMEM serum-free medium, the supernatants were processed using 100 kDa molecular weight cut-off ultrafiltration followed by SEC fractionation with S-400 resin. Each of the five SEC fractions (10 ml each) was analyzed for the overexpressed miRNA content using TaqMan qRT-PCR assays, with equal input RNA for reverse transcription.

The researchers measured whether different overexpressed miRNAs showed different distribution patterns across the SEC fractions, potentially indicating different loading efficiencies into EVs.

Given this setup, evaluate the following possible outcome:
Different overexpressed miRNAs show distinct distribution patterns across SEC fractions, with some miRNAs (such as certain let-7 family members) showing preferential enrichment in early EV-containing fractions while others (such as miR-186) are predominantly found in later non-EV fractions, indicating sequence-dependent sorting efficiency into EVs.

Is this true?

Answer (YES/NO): NO